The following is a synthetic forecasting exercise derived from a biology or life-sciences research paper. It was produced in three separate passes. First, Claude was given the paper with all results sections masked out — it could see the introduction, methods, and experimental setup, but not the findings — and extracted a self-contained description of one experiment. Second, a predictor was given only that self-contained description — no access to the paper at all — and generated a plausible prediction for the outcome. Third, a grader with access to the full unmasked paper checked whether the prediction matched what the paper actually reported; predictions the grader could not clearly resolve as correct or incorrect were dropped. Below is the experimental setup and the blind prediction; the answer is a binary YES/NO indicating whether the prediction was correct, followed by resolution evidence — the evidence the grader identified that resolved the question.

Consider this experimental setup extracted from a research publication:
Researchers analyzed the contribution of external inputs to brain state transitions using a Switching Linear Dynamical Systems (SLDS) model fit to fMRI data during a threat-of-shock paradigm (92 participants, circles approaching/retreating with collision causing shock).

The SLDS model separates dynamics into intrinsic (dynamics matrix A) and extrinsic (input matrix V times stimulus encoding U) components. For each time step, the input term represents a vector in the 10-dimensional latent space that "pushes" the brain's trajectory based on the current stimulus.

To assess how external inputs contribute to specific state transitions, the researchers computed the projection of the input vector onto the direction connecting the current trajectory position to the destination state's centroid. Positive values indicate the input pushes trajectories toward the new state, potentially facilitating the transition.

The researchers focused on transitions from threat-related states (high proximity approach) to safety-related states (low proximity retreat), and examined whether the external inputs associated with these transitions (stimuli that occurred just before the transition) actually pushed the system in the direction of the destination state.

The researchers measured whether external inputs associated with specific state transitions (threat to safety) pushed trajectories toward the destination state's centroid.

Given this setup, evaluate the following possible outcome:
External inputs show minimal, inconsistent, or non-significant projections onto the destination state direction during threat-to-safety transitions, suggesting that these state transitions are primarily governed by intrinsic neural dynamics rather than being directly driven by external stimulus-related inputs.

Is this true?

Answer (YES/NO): NO